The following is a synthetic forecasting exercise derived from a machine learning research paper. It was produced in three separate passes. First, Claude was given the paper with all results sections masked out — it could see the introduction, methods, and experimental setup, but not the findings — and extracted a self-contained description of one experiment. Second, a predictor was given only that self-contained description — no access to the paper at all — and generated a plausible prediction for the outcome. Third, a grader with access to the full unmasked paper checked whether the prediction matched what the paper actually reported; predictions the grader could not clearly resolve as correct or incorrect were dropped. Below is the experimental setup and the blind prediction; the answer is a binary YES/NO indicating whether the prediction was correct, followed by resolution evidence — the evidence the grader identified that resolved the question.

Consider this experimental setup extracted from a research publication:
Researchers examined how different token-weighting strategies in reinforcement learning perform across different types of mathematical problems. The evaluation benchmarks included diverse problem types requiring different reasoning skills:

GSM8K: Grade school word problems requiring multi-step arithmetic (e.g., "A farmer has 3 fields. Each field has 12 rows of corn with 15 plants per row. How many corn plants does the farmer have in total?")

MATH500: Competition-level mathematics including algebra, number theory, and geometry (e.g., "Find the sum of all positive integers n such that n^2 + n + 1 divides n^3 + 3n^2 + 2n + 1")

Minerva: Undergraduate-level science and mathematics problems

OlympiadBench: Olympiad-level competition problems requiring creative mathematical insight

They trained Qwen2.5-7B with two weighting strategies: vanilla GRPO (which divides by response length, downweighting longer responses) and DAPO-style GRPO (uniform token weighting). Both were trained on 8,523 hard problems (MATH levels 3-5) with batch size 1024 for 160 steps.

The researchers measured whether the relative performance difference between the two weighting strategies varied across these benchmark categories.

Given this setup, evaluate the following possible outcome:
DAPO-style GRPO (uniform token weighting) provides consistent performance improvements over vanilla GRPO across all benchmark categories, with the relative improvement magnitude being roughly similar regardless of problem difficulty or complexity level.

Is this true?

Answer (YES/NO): NO